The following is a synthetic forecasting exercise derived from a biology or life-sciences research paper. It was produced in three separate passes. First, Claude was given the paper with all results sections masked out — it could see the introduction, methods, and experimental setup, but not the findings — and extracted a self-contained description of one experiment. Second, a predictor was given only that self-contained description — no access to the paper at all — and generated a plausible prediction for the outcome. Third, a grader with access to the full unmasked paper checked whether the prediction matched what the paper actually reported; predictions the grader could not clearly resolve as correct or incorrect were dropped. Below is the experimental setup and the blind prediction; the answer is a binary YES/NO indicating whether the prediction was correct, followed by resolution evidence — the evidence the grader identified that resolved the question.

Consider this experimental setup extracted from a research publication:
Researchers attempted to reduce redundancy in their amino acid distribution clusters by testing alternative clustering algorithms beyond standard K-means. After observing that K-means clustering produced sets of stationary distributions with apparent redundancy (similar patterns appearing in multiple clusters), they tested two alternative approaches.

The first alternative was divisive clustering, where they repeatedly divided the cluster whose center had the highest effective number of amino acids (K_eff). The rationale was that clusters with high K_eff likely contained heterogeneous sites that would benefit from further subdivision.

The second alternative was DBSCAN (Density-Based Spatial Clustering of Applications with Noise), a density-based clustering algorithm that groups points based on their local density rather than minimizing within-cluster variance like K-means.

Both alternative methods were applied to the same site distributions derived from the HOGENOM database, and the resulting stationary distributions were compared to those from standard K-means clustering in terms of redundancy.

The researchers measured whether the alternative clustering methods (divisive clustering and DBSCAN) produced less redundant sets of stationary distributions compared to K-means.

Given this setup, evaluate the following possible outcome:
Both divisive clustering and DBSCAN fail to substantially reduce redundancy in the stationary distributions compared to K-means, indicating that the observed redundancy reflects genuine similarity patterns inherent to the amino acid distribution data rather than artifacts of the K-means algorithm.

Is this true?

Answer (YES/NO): YES